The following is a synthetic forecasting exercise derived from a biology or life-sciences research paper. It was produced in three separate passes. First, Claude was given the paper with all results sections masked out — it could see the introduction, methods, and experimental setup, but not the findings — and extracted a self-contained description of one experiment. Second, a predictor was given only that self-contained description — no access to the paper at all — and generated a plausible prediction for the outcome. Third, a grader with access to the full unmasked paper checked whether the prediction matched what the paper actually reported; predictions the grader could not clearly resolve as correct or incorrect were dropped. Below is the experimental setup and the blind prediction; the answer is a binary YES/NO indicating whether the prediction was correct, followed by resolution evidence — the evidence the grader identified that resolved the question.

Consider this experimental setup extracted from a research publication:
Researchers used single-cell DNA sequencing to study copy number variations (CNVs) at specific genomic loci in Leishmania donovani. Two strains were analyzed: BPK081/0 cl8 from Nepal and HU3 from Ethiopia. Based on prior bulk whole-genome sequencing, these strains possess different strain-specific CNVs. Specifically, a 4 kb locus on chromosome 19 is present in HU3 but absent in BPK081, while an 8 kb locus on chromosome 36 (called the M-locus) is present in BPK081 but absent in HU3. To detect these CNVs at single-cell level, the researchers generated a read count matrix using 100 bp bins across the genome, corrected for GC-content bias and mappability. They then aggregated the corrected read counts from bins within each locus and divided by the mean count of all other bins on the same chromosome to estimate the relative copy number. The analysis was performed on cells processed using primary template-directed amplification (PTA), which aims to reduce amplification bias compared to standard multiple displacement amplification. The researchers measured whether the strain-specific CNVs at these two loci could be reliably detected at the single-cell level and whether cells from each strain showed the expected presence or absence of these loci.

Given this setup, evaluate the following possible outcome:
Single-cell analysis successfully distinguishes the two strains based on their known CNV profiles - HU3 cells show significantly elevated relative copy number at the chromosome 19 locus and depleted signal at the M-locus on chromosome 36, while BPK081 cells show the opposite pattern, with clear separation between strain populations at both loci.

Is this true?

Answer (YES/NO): YES